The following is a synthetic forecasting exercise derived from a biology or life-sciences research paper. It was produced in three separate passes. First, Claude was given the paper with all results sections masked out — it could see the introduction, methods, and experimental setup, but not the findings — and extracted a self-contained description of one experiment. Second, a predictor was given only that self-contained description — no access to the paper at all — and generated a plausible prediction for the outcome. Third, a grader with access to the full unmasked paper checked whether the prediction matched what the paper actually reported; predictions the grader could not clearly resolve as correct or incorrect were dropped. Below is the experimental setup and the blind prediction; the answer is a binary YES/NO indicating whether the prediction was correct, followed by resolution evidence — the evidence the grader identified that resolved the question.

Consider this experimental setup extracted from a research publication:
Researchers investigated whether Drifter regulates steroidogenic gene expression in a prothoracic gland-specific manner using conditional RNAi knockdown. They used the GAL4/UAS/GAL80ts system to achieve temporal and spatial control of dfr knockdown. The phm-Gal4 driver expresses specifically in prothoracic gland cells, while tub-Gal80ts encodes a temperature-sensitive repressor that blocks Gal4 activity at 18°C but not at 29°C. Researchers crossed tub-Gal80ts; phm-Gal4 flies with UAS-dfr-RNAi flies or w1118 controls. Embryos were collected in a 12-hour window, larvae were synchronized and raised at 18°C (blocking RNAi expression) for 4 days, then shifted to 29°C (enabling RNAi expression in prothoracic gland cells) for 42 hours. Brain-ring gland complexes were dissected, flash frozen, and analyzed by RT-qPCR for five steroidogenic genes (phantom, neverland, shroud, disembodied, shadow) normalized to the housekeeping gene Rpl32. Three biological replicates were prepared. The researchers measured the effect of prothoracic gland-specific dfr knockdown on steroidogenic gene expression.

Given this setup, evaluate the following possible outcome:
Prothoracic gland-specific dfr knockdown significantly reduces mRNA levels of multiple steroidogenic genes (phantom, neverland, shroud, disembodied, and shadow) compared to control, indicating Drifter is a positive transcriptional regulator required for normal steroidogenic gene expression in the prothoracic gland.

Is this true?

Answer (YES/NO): NO